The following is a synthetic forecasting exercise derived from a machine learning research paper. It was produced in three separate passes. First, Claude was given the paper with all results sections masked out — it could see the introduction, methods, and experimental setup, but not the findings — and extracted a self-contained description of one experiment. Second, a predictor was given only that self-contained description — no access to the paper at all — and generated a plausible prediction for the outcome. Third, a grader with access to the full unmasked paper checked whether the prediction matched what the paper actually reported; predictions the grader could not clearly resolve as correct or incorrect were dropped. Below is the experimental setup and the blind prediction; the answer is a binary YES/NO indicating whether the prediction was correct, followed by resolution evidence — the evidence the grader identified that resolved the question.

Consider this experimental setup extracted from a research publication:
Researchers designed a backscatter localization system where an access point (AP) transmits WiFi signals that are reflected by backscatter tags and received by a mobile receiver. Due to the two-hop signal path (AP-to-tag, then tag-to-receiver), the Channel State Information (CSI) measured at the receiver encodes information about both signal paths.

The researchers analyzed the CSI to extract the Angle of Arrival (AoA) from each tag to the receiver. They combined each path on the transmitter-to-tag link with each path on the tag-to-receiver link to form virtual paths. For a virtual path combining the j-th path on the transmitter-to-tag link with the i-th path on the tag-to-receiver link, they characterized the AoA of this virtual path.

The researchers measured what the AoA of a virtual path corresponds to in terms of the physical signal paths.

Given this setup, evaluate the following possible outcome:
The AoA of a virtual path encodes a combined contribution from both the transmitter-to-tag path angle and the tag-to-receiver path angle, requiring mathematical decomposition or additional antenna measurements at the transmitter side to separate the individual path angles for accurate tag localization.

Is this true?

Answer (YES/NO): NO